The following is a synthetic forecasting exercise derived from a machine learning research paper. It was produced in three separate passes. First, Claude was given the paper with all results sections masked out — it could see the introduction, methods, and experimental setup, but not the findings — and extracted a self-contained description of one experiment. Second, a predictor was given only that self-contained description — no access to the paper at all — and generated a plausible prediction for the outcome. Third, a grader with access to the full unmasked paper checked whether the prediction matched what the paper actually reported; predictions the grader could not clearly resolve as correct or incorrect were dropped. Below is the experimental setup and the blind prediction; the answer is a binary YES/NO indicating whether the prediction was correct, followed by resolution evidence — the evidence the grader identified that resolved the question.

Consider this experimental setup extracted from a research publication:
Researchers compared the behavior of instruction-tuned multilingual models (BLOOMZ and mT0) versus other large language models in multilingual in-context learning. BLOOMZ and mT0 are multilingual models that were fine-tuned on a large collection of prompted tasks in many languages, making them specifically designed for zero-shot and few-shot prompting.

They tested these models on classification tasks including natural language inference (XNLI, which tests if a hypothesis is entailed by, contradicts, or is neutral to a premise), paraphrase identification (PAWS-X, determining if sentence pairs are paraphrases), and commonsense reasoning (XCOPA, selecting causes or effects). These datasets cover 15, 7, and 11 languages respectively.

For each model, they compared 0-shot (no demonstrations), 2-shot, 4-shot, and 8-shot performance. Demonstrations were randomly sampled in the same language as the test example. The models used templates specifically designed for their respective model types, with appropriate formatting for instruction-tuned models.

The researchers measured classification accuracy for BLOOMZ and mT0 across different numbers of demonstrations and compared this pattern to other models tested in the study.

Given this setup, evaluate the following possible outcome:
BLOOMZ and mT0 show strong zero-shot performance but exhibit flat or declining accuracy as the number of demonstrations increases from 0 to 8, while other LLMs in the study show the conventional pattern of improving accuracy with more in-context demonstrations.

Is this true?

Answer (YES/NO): NO